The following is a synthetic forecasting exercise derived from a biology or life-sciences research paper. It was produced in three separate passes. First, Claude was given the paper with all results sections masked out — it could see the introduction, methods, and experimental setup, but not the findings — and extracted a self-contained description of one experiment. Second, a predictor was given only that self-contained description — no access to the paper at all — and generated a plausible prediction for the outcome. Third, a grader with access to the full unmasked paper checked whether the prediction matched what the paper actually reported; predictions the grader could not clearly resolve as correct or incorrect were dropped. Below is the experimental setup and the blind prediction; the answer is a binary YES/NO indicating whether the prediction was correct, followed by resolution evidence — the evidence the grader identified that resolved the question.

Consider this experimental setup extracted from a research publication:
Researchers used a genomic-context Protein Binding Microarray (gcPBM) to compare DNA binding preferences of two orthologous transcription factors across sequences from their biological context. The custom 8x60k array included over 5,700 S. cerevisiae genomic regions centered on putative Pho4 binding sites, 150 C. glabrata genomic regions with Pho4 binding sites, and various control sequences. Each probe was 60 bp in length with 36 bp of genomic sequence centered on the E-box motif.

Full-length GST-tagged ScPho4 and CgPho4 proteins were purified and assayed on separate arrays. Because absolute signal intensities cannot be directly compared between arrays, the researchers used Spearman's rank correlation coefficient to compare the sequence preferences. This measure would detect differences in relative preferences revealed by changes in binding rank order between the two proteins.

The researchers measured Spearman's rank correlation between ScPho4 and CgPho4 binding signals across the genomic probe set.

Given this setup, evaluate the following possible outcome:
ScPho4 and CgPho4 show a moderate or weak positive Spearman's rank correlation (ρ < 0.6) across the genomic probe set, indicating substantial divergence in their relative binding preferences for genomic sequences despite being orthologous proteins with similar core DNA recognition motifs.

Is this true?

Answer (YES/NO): NO